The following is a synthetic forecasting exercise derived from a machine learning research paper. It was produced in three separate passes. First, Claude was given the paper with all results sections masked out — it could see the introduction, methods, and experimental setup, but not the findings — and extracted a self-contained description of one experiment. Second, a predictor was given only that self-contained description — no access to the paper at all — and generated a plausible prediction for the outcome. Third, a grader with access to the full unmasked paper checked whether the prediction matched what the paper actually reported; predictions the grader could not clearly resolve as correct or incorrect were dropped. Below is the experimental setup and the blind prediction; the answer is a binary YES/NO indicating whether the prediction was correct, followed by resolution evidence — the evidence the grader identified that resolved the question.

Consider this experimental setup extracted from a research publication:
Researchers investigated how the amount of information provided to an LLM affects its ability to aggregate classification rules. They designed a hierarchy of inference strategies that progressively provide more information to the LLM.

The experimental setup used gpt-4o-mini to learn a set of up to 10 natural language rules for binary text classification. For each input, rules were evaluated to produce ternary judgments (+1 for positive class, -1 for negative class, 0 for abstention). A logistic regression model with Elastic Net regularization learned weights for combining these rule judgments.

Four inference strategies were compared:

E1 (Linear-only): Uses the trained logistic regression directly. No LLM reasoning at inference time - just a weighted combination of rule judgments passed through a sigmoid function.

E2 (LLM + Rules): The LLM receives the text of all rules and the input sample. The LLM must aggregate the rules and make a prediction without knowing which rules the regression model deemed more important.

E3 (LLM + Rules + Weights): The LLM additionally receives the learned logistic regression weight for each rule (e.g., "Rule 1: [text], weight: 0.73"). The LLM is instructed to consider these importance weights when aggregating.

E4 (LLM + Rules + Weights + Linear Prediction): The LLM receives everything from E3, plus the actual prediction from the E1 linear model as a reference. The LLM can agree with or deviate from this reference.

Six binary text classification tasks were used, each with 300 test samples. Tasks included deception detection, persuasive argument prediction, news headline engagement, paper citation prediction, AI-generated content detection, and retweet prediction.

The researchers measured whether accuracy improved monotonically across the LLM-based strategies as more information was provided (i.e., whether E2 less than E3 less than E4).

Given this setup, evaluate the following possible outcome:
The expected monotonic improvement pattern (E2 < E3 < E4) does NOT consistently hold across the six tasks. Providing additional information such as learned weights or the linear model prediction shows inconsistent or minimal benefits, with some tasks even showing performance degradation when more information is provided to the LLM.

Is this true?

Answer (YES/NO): YES